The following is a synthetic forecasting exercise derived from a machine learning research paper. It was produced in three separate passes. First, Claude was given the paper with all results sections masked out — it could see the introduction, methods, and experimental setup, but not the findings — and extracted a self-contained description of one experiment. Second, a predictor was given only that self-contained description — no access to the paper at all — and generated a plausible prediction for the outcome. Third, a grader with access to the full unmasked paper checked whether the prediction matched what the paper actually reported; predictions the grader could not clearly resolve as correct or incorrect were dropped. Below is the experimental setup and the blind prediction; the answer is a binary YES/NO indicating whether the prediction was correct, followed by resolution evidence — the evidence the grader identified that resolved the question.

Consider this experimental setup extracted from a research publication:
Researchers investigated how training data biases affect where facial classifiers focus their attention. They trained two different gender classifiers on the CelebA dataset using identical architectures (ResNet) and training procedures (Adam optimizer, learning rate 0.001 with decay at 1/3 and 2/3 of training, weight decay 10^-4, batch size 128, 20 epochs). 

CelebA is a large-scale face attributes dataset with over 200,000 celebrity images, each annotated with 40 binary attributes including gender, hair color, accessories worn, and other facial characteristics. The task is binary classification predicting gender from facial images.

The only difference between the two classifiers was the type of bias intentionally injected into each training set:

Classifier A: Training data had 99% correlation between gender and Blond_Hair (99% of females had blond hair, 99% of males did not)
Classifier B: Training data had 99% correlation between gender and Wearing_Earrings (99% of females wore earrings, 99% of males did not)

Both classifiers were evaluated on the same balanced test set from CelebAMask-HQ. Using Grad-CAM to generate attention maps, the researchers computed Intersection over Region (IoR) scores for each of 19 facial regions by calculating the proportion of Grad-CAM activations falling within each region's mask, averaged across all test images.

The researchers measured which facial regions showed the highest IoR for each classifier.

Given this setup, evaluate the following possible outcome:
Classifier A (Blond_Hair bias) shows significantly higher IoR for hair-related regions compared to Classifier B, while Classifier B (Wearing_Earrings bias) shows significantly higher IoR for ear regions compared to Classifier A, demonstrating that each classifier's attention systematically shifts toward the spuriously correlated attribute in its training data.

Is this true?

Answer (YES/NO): NO